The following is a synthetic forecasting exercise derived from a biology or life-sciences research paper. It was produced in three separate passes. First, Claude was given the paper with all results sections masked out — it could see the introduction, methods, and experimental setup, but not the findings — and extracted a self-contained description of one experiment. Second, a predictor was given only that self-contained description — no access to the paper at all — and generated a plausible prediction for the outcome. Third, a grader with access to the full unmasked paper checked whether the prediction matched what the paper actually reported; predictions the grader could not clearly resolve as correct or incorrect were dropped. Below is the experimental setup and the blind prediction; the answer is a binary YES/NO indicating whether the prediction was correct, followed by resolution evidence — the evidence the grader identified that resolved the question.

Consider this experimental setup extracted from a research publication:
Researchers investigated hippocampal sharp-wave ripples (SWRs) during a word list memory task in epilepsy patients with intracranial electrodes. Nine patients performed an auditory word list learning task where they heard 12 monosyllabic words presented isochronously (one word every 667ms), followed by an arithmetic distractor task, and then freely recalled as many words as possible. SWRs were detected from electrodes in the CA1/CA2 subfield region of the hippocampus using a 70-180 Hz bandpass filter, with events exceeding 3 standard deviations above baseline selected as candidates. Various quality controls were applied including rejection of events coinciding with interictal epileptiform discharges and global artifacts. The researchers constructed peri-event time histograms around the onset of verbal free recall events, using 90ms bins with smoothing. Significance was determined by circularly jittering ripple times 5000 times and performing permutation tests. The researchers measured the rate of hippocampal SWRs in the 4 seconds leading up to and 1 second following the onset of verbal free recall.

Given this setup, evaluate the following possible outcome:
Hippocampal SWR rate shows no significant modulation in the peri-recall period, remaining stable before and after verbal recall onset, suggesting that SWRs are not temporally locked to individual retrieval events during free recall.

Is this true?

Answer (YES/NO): NO